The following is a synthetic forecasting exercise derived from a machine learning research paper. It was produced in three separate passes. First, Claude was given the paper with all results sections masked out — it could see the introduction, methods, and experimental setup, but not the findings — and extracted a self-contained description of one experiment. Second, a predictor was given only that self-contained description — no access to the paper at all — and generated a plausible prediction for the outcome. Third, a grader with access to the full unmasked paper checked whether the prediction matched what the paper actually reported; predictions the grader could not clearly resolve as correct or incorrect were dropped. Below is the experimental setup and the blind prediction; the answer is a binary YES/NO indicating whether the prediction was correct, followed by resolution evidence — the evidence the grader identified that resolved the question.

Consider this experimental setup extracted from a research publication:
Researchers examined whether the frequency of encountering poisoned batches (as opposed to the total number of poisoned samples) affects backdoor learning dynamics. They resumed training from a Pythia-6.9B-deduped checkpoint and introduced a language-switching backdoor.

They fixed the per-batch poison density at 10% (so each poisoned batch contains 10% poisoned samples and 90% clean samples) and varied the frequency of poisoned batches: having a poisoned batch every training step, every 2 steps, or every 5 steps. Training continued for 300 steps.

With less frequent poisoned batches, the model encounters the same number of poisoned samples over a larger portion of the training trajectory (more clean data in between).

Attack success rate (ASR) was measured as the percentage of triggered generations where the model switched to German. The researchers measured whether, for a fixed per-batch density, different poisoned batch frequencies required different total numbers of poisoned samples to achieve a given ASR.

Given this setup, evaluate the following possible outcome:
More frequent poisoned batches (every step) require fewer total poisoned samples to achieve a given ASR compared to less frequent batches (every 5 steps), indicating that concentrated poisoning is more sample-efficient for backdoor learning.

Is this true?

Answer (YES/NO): NO